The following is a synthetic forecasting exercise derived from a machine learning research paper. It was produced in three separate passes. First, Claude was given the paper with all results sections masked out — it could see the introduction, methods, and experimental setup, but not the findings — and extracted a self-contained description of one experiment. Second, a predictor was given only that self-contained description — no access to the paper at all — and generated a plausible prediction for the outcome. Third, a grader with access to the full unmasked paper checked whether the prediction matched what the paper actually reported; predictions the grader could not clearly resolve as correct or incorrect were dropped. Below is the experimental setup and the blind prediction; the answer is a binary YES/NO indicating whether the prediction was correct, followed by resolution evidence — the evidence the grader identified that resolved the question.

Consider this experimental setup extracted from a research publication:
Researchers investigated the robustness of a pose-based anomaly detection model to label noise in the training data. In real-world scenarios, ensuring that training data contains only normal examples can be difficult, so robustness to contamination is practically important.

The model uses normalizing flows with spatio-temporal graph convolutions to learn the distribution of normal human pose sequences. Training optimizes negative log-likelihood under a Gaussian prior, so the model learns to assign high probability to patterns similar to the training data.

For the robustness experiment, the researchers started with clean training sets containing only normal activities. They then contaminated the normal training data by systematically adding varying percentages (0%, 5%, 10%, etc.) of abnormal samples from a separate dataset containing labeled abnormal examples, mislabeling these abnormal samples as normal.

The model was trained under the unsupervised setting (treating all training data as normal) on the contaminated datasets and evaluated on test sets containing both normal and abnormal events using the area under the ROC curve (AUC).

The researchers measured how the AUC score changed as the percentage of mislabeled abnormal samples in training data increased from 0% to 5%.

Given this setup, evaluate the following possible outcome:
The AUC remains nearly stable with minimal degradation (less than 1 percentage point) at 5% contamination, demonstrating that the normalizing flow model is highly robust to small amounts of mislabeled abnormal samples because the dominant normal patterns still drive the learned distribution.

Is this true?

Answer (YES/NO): NO